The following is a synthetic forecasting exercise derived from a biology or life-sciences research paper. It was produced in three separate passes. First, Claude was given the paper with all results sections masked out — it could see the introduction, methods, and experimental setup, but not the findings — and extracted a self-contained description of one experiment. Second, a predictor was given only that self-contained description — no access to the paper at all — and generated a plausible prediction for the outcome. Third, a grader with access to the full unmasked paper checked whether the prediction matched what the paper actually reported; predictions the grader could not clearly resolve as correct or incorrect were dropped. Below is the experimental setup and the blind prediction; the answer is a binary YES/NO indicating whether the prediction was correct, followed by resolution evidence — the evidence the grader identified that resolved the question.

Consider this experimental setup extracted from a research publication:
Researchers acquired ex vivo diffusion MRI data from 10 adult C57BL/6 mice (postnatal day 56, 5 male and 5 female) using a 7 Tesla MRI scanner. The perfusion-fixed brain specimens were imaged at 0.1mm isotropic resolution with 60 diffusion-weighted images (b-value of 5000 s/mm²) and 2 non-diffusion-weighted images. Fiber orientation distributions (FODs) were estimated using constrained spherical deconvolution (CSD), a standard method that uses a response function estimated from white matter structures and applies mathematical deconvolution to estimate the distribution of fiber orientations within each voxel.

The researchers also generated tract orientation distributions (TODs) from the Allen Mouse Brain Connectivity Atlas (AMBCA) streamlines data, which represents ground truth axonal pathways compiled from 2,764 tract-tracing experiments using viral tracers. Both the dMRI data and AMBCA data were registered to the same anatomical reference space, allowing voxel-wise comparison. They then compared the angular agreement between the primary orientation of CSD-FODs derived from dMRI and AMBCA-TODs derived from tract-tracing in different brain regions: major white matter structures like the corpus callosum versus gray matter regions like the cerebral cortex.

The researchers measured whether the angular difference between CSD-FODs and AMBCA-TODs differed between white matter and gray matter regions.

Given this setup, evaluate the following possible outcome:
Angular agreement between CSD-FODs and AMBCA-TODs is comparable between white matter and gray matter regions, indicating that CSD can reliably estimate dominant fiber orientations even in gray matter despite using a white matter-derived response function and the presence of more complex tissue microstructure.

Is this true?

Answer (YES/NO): NO